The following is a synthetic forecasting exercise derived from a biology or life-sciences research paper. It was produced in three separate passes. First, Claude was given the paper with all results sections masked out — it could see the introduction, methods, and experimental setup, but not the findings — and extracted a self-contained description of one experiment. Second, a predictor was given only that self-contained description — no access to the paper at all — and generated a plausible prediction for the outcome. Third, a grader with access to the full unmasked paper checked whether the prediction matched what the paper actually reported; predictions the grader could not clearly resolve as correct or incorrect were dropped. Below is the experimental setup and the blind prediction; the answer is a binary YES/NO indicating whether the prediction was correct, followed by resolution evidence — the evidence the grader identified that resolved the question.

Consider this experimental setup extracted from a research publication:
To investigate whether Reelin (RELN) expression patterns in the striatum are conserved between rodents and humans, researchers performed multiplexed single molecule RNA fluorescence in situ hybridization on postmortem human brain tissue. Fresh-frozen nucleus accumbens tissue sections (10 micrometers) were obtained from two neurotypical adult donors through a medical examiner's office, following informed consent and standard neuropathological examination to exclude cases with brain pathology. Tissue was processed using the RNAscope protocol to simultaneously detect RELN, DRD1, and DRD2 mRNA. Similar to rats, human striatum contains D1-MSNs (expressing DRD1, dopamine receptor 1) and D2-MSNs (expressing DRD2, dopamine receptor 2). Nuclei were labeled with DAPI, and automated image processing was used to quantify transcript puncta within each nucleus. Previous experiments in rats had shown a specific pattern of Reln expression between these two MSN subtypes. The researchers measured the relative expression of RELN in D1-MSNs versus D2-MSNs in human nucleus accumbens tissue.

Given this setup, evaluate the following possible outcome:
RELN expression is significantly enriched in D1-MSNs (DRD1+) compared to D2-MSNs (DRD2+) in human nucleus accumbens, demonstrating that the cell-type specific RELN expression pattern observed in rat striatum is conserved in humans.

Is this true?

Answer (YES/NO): YES